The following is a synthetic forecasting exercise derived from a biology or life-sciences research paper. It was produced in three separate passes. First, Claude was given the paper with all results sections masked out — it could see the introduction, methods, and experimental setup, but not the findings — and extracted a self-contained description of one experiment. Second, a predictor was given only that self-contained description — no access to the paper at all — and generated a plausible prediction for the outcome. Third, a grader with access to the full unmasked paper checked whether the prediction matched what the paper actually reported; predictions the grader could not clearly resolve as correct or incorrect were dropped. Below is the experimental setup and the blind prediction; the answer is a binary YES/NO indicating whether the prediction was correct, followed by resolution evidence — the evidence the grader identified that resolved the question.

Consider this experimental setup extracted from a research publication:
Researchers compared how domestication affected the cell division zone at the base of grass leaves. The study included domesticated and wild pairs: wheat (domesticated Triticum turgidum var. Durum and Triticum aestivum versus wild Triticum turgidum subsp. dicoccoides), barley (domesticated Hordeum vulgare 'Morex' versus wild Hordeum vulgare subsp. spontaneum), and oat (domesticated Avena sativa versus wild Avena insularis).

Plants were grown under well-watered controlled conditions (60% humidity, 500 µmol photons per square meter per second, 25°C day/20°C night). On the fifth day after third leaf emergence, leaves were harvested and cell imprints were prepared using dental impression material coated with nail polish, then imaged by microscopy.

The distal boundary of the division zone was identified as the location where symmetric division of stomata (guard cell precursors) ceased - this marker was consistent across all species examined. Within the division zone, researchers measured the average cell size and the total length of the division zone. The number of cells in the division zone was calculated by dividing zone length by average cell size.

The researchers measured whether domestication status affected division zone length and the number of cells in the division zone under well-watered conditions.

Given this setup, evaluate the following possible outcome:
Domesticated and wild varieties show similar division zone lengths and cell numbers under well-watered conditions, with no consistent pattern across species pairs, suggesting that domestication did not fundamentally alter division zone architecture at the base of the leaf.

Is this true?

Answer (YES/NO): NO